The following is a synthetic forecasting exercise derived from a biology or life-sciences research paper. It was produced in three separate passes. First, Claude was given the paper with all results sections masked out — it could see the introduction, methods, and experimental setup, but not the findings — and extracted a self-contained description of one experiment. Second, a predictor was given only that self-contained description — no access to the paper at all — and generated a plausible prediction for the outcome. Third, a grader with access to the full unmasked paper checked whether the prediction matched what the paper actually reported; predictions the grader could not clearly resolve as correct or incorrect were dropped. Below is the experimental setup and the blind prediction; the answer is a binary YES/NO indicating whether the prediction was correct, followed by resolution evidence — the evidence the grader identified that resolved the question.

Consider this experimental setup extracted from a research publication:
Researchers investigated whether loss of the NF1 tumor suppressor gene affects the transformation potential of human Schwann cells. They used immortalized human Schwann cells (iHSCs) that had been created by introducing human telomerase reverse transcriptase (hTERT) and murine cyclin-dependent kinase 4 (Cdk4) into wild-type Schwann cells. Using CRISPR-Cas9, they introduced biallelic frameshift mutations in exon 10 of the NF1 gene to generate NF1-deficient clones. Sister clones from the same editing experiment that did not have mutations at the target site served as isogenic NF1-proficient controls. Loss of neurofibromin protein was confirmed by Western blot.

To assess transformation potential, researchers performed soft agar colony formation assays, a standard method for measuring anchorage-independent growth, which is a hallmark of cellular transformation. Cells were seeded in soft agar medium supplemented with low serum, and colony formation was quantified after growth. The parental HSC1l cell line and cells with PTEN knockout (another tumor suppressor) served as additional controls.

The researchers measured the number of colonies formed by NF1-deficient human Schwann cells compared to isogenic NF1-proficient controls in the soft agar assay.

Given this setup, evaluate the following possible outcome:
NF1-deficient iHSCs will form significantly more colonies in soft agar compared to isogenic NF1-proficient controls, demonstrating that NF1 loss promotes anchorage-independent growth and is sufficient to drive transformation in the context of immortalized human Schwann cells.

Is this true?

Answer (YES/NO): YES